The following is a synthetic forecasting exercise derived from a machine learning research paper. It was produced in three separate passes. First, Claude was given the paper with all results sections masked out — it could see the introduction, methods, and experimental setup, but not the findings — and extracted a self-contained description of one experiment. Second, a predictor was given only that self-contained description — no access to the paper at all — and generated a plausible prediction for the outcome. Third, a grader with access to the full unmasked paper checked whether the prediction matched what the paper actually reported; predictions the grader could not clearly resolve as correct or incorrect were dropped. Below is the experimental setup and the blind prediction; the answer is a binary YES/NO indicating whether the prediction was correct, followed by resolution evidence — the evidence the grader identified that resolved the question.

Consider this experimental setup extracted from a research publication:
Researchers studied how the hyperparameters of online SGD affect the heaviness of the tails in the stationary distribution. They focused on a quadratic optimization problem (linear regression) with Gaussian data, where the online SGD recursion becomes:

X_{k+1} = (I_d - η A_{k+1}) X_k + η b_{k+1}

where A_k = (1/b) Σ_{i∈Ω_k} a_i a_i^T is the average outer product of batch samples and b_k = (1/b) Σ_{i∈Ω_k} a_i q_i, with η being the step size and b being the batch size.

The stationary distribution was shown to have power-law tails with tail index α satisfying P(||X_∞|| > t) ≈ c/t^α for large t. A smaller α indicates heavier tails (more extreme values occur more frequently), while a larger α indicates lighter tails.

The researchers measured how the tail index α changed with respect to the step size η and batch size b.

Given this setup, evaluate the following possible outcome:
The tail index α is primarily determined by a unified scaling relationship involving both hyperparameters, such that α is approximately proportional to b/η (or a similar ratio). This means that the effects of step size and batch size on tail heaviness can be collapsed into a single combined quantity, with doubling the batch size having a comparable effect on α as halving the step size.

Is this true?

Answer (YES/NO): YES